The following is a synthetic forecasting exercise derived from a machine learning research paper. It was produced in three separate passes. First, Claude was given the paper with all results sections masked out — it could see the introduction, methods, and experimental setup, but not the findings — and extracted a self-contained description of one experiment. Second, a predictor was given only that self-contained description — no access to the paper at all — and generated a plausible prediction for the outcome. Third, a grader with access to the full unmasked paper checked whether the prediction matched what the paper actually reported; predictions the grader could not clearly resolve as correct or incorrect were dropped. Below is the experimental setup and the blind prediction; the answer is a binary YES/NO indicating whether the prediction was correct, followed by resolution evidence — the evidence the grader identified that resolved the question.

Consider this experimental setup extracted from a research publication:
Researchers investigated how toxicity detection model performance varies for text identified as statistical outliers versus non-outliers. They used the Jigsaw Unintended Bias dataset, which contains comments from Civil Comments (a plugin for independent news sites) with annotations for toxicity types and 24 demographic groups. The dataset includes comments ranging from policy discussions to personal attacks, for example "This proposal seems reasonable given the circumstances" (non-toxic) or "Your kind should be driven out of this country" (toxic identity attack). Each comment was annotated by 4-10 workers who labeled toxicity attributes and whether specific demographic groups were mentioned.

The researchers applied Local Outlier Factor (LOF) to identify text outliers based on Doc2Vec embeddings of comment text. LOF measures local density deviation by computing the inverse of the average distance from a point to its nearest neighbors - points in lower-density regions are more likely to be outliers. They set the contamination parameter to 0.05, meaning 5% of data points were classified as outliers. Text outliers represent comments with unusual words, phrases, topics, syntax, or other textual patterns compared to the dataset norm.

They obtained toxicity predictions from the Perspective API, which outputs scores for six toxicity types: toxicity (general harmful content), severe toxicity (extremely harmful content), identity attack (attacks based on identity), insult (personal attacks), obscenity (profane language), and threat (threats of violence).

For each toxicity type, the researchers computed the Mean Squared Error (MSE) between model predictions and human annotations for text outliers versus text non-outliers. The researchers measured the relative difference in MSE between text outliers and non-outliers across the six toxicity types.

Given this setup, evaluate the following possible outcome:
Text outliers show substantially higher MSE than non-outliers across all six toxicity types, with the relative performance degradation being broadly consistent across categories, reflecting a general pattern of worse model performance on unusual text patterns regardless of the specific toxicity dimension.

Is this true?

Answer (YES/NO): NO